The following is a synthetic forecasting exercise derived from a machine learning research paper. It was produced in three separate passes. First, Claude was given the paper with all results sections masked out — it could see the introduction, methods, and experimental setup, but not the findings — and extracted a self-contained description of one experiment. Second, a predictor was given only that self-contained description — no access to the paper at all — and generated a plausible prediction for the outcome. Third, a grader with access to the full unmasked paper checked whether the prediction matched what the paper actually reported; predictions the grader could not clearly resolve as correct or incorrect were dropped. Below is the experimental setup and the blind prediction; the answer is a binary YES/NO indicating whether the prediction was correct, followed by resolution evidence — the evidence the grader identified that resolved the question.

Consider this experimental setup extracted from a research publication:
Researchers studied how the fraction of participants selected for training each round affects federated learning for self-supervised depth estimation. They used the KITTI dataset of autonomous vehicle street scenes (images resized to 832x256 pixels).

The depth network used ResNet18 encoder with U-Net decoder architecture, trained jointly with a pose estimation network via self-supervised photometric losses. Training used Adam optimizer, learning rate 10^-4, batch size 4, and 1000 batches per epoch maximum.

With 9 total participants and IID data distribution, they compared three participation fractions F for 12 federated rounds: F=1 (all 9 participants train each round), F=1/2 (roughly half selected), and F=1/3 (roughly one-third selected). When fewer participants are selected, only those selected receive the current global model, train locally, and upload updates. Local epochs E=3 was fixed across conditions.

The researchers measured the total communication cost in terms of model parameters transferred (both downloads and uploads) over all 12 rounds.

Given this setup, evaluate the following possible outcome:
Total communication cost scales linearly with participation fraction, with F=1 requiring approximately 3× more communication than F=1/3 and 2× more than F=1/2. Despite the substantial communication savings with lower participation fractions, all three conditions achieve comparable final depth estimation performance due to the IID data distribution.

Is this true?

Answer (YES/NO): NO